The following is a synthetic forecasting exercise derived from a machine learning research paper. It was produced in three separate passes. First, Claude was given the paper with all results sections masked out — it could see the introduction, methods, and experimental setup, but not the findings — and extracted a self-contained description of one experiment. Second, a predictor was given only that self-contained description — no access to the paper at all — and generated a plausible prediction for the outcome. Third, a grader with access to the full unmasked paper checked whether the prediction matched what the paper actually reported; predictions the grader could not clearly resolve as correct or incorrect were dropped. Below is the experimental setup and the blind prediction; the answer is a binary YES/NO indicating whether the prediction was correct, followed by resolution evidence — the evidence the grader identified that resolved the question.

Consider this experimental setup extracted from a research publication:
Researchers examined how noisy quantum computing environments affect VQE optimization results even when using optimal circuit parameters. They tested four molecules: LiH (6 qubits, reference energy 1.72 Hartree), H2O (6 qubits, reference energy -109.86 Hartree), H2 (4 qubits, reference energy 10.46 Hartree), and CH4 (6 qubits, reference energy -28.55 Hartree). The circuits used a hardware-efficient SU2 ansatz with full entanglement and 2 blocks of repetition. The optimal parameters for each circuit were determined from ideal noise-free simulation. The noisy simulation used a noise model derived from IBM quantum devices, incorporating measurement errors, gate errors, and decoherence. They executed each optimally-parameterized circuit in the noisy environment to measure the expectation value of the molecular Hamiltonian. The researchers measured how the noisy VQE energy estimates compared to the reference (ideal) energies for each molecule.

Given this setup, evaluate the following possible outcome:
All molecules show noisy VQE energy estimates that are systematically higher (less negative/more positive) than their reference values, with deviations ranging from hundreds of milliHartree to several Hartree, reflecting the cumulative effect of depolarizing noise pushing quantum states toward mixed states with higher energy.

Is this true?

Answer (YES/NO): NO